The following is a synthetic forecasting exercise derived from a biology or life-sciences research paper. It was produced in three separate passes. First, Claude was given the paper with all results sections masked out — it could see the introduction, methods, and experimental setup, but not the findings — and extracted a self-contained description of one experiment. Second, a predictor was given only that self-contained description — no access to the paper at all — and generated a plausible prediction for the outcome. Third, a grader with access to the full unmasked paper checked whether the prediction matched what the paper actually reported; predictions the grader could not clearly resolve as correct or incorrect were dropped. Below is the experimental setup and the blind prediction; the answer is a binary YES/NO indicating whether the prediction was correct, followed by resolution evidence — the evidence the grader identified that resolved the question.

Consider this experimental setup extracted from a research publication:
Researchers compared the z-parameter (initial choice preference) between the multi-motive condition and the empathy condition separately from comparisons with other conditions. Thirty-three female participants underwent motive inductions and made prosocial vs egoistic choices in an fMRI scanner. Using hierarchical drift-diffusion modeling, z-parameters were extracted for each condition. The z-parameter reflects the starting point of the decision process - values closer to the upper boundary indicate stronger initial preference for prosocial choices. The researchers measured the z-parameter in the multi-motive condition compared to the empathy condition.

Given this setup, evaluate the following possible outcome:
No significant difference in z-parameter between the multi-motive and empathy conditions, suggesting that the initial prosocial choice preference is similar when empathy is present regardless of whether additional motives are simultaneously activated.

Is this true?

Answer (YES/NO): YES